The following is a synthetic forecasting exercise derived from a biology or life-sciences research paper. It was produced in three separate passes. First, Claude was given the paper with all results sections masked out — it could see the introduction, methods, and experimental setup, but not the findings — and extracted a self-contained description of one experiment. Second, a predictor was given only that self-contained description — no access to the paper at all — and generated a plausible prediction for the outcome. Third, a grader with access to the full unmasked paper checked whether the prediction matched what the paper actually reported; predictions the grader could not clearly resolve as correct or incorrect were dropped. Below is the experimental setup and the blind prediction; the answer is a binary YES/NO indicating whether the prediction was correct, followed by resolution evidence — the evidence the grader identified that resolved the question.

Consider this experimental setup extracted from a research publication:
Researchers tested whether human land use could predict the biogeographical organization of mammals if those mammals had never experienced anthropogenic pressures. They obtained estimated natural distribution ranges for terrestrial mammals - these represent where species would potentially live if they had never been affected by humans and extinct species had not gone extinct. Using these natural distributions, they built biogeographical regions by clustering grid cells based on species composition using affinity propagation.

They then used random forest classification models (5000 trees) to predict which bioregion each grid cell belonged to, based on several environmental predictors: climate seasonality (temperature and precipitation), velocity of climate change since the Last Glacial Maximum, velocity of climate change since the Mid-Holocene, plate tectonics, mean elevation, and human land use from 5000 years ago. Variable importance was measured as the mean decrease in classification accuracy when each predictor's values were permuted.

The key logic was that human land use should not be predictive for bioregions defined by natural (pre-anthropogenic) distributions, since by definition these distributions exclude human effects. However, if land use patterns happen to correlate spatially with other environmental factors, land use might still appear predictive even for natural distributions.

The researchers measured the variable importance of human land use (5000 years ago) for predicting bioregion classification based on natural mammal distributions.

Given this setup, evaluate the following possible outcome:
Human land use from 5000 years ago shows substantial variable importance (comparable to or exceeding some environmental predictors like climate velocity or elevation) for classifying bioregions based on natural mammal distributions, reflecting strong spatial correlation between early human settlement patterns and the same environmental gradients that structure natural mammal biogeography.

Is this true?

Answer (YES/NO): YES